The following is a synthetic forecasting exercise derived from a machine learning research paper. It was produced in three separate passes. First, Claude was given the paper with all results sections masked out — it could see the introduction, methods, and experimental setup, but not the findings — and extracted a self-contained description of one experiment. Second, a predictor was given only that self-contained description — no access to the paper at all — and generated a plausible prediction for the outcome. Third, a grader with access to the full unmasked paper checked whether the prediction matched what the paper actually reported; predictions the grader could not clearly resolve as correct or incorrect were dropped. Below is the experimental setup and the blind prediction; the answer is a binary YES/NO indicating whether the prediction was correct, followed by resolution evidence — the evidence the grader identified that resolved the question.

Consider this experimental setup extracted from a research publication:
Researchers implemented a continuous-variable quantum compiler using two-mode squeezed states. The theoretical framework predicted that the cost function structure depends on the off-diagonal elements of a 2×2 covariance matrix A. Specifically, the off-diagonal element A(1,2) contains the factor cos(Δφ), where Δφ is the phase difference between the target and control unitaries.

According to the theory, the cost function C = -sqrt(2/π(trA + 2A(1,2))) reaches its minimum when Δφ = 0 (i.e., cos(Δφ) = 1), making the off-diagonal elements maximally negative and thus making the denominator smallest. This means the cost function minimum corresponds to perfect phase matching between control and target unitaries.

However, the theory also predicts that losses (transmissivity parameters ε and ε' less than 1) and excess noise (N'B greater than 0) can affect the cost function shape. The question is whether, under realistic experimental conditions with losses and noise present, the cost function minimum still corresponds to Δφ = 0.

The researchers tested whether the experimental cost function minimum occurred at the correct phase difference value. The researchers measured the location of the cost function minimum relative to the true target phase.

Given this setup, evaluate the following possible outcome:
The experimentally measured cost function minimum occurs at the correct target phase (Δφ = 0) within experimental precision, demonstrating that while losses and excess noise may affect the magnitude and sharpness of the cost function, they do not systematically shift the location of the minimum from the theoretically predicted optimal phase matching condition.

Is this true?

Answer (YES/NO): YES